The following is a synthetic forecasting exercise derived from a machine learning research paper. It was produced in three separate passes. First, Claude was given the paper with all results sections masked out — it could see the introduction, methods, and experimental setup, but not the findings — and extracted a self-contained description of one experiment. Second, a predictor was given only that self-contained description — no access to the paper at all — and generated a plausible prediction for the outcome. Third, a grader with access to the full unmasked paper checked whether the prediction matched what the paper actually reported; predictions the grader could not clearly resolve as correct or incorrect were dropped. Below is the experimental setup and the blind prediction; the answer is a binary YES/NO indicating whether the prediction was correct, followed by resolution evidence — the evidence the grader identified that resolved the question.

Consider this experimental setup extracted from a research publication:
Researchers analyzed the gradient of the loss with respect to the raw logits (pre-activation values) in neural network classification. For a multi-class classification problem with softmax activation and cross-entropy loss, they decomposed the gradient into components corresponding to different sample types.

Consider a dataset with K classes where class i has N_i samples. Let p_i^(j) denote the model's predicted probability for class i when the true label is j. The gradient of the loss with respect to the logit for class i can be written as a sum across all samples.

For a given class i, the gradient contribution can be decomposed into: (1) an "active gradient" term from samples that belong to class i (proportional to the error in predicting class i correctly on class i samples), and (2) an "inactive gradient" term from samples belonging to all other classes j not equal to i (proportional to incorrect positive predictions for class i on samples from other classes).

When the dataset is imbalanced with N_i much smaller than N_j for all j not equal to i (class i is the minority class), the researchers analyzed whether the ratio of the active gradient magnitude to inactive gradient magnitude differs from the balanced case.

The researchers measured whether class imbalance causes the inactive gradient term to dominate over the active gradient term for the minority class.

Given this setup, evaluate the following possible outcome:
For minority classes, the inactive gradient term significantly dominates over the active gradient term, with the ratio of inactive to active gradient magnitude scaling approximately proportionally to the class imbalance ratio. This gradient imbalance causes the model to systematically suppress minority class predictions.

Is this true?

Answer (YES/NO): NO